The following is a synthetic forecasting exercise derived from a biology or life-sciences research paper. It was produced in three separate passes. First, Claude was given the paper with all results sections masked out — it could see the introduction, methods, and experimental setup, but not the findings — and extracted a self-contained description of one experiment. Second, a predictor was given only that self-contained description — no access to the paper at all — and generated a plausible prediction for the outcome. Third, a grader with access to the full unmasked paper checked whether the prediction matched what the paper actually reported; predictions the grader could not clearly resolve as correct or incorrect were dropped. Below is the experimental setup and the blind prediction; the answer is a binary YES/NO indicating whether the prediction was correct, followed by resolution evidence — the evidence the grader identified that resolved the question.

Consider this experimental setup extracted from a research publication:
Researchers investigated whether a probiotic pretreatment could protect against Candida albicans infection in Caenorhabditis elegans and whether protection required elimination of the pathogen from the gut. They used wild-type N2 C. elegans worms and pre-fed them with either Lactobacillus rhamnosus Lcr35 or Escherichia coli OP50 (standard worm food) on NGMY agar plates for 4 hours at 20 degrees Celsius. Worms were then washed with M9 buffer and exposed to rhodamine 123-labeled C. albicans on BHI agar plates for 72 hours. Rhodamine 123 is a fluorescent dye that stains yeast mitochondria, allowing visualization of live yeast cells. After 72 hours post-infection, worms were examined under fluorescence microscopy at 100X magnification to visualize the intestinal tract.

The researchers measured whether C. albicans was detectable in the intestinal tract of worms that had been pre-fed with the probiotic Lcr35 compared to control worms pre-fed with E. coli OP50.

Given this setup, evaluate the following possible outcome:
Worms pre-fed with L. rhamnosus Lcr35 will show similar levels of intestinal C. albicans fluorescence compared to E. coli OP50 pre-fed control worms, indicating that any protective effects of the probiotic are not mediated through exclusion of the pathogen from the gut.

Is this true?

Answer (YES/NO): YES